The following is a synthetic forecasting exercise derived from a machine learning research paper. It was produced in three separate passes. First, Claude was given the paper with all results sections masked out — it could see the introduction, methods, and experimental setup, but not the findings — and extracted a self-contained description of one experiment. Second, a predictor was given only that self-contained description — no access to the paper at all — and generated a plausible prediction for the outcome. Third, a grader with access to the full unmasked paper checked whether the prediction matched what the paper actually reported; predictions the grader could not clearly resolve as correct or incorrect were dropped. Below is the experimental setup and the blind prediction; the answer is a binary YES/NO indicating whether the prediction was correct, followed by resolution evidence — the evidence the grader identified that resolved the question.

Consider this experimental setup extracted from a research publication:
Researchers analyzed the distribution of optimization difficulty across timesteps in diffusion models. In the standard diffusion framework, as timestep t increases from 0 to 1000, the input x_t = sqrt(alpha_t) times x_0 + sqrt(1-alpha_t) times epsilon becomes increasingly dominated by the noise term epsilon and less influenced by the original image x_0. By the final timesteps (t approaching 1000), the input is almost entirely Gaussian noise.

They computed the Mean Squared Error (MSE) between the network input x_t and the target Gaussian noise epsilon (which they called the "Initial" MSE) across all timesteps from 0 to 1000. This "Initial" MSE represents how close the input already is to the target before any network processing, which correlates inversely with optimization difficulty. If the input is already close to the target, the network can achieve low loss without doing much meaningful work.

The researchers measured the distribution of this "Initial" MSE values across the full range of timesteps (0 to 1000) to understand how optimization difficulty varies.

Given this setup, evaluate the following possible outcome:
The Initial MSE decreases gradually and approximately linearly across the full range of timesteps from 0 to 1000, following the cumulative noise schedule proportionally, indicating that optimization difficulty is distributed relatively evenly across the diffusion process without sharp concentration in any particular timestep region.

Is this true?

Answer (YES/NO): NO